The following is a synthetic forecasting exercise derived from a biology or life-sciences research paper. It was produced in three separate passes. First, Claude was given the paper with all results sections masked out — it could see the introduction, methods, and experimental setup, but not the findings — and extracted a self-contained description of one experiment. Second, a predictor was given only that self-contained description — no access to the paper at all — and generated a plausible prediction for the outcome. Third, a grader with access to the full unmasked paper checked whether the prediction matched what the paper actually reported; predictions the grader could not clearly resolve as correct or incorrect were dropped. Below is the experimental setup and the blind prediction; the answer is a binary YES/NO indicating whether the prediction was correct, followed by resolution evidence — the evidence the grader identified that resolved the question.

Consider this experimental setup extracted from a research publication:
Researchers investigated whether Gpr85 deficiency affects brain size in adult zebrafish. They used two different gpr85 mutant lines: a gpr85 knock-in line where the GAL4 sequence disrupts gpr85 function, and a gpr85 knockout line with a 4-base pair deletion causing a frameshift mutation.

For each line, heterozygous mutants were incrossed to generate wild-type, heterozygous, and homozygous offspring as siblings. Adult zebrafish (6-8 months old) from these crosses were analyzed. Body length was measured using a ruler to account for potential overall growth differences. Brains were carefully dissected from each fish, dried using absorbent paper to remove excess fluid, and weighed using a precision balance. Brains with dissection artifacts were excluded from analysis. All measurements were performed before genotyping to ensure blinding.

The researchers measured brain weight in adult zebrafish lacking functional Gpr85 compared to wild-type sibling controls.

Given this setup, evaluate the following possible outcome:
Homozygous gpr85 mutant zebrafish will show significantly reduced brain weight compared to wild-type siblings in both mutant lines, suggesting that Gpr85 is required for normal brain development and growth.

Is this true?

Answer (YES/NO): NO